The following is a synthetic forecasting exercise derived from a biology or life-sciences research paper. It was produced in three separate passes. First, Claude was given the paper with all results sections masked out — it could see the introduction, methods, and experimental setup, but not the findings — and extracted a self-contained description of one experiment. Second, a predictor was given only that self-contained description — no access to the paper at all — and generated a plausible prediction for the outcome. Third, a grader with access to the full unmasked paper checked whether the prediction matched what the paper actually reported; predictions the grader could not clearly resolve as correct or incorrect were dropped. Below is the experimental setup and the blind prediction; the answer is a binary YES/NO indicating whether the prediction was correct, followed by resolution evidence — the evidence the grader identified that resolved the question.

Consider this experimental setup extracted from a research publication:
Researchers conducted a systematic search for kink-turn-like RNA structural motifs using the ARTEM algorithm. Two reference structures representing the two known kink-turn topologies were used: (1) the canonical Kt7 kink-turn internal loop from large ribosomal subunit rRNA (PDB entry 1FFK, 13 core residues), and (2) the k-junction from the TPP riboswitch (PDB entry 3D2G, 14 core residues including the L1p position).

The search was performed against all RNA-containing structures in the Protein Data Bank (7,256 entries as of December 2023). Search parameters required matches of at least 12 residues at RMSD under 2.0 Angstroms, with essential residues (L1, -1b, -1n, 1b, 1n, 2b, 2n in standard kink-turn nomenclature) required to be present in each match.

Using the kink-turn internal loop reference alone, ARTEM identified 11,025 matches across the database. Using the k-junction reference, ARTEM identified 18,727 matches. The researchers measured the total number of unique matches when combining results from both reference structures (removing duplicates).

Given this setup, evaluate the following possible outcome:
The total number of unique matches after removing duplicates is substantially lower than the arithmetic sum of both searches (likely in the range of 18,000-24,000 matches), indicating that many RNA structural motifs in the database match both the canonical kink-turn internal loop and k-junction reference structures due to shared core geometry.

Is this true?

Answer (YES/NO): NO